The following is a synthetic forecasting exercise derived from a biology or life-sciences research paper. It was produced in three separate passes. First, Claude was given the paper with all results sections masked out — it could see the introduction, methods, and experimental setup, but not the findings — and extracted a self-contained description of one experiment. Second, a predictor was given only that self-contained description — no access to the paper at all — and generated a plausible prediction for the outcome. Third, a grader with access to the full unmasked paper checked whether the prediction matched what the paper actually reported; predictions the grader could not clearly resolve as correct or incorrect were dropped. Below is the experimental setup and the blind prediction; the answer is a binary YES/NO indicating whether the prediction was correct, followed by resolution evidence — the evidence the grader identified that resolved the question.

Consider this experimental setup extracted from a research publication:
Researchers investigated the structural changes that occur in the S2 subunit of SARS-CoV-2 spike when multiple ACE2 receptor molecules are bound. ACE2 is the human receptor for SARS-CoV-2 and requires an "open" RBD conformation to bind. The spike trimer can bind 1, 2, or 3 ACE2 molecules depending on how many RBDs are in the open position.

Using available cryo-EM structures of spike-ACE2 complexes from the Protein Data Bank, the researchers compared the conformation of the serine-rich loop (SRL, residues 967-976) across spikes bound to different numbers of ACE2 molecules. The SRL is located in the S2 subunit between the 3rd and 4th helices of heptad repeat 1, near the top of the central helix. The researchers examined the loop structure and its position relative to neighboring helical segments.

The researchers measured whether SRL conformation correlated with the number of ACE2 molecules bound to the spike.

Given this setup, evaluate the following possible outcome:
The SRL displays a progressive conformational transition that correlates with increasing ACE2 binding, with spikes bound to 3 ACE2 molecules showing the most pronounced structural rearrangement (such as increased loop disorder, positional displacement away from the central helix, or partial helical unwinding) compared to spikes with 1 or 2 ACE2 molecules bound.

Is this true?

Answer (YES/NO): NO